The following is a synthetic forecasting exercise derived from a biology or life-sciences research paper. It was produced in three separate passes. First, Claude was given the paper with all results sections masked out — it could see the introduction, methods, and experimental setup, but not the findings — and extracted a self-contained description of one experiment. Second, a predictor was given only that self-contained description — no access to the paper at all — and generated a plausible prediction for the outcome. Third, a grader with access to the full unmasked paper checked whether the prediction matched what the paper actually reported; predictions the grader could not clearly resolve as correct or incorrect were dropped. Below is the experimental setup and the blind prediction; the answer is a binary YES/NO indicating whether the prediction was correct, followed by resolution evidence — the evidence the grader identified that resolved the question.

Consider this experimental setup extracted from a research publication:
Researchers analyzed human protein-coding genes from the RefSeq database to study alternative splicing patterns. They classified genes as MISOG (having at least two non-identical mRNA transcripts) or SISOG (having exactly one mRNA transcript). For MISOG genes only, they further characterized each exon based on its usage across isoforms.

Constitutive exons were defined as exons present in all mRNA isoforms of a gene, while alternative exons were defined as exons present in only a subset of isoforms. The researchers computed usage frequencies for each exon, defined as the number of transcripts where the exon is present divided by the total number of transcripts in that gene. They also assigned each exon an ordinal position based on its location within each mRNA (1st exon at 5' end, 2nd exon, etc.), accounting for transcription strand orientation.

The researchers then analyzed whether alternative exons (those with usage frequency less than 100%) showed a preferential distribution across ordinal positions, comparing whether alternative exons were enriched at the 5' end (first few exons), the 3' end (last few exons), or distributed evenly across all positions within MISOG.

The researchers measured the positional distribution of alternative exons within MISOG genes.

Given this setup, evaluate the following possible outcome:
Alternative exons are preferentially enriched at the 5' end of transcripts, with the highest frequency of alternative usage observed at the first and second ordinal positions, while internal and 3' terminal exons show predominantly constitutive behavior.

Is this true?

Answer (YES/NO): NO